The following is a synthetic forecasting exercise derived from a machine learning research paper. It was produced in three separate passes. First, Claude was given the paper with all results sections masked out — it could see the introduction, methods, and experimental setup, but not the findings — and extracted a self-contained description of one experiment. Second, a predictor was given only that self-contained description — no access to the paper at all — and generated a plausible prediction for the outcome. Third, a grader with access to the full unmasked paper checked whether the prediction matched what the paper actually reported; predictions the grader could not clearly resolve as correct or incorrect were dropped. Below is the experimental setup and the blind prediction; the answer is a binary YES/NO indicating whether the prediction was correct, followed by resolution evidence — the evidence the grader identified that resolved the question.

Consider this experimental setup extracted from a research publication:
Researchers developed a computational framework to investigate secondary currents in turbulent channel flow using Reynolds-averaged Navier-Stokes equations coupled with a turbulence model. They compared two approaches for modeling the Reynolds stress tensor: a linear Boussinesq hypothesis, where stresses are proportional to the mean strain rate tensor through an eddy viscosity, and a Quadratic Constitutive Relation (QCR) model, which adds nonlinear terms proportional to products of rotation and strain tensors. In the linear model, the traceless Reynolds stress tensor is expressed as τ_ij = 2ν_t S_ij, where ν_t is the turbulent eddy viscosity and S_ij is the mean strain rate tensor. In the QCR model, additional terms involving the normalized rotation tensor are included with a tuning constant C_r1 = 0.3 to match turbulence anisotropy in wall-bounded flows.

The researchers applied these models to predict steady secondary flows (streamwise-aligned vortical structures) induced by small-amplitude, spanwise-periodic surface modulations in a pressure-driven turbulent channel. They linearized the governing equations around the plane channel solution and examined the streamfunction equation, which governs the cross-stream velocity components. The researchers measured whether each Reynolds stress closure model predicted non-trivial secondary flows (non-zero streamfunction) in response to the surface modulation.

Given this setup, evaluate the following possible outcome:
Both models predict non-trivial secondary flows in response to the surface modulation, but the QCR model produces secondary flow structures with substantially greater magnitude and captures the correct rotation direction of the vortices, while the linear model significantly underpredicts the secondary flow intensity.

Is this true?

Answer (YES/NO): NO